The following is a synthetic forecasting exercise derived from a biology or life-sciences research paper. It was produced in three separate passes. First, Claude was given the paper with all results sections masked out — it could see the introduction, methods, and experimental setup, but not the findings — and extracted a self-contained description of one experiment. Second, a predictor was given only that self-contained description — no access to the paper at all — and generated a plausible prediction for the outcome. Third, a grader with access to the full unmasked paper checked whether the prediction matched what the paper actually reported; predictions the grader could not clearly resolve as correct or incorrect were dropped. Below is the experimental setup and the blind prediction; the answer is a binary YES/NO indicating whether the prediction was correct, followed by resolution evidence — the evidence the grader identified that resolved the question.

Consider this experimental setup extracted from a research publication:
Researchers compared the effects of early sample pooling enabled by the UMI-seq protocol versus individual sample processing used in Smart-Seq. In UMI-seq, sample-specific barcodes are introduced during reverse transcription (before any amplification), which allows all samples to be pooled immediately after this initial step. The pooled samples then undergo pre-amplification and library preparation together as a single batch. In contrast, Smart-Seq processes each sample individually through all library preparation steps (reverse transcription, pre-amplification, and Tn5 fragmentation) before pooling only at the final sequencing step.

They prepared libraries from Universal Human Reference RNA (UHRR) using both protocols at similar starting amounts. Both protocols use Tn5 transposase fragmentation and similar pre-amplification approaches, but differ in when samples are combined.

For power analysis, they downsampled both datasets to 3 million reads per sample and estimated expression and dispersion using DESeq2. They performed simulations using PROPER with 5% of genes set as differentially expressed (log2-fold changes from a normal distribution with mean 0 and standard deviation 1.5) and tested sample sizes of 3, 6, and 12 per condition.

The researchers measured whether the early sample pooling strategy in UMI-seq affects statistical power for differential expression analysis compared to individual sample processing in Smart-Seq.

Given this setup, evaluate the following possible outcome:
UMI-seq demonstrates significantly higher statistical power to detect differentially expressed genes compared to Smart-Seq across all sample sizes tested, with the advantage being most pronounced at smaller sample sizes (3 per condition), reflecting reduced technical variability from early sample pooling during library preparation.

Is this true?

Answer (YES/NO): NO